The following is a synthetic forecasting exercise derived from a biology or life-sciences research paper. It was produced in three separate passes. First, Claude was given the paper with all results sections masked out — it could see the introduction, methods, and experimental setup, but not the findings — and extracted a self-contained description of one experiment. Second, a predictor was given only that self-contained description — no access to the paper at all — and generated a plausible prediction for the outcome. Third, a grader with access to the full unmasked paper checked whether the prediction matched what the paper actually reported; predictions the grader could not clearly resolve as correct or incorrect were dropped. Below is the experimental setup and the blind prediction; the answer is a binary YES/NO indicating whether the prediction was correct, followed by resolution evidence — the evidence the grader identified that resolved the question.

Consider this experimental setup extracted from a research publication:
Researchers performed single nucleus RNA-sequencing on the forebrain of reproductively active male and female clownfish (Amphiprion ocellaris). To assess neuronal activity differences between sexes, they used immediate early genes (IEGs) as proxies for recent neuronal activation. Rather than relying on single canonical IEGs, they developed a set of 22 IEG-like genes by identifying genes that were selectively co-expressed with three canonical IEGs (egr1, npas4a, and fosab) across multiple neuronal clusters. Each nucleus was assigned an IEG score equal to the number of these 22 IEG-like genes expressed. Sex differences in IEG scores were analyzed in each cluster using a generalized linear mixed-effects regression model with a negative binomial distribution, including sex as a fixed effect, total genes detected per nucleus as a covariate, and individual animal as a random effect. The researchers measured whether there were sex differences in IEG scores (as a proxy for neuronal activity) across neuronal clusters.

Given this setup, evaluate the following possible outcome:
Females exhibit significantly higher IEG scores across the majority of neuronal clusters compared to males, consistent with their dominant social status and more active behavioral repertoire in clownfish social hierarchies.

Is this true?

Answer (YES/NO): NO